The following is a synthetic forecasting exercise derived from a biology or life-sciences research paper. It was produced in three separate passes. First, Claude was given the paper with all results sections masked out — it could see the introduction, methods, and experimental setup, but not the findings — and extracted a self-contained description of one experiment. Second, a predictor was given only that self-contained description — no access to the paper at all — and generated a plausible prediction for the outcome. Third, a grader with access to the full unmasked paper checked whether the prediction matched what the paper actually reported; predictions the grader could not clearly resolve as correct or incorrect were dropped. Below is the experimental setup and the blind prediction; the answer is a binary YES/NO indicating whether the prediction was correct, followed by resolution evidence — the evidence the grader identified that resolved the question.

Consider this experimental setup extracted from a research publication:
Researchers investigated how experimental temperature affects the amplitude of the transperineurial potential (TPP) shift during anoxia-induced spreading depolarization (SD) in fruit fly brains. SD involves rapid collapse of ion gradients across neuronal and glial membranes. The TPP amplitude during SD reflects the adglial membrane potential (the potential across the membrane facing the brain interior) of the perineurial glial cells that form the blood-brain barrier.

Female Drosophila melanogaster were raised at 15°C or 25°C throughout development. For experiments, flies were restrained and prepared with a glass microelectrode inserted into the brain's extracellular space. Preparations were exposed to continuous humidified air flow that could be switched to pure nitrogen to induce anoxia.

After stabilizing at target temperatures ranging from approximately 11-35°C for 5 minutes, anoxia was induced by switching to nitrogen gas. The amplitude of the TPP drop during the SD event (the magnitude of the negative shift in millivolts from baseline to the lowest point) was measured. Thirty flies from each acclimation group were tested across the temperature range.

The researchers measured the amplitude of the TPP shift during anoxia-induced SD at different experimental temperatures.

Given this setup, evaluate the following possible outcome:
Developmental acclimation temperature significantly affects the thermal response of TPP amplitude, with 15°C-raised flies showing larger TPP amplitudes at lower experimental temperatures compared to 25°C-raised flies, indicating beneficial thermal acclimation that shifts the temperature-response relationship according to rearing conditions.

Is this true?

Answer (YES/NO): NO